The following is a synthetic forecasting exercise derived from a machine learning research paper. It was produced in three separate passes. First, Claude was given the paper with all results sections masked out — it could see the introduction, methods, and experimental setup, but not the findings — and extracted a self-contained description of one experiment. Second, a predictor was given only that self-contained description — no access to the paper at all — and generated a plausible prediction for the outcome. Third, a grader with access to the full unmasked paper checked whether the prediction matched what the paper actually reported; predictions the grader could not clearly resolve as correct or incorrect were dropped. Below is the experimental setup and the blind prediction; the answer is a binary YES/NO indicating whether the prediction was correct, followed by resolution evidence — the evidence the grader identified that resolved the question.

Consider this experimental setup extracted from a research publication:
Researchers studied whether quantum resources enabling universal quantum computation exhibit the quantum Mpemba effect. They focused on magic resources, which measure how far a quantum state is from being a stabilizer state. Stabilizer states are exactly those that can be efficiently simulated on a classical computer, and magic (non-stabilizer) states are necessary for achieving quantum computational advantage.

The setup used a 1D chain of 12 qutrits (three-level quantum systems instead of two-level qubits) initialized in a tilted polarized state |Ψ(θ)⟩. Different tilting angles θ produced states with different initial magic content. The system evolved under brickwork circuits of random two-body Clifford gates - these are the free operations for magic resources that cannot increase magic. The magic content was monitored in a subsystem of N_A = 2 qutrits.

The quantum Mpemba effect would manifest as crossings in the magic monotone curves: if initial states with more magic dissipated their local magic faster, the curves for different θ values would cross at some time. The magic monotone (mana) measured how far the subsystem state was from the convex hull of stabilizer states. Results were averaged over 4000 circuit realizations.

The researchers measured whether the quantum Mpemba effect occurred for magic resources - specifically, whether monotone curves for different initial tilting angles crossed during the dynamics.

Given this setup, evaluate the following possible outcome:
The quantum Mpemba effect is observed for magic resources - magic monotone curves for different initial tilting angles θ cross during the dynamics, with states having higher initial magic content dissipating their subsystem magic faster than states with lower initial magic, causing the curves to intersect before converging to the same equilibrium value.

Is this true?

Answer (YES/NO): NO